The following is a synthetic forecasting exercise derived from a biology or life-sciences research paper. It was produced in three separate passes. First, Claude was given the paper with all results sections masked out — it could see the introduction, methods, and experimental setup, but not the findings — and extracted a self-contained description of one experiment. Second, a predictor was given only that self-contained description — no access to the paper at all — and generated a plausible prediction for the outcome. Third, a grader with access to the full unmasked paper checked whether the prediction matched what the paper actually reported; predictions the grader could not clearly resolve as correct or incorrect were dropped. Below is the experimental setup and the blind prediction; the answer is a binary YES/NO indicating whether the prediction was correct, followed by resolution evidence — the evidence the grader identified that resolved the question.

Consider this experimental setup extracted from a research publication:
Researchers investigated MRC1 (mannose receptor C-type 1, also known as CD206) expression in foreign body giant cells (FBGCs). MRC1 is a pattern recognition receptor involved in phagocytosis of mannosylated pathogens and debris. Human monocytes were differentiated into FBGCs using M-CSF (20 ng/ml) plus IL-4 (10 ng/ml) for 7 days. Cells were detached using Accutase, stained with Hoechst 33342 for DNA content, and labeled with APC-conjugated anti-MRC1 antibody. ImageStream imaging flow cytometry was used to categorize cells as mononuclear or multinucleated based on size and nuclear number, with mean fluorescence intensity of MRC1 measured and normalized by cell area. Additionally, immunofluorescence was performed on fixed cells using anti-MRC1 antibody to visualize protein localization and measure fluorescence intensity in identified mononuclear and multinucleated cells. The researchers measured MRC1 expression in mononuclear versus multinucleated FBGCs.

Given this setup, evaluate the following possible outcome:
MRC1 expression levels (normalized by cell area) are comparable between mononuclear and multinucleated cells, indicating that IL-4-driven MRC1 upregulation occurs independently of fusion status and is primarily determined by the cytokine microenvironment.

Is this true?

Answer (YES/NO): NO